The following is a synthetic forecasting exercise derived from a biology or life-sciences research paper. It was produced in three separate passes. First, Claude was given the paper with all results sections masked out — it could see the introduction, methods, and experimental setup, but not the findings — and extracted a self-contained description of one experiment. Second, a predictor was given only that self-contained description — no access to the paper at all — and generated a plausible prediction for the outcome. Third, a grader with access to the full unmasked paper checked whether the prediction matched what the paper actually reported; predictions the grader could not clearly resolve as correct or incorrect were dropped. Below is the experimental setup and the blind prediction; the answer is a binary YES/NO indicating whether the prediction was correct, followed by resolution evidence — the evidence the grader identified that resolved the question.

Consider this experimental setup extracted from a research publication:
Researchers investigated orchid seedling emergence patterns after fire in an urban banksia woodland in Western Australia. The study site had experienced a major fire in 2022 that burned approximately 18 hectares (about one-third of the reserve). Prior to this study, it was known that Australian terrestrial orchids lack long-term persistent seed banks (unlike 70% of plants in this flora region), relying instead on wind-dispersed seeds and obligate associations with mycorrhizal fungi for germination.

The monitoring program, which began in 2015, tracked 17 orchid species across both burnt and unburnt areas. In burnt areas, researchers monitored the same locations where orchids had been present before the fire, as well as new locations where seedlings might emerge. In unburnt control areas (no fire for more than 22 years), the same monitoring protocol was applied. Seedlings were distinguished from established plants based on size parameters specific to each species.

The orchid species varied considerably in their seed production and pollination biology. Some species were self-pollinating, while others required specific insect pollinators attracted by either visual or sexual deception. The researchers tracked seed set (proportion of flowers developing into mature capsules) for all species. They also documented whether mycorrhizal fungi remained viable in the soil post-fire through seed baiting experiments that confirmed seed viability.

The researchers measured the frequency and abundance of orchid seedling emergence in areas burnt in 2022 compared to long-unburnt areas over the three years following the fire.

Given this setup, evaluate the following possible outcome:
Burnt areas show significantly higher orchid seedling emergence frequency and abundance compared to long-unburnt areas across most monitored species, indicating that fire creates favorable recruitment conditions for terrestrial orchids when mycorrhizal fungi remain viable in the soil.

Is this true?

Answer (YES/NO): NO